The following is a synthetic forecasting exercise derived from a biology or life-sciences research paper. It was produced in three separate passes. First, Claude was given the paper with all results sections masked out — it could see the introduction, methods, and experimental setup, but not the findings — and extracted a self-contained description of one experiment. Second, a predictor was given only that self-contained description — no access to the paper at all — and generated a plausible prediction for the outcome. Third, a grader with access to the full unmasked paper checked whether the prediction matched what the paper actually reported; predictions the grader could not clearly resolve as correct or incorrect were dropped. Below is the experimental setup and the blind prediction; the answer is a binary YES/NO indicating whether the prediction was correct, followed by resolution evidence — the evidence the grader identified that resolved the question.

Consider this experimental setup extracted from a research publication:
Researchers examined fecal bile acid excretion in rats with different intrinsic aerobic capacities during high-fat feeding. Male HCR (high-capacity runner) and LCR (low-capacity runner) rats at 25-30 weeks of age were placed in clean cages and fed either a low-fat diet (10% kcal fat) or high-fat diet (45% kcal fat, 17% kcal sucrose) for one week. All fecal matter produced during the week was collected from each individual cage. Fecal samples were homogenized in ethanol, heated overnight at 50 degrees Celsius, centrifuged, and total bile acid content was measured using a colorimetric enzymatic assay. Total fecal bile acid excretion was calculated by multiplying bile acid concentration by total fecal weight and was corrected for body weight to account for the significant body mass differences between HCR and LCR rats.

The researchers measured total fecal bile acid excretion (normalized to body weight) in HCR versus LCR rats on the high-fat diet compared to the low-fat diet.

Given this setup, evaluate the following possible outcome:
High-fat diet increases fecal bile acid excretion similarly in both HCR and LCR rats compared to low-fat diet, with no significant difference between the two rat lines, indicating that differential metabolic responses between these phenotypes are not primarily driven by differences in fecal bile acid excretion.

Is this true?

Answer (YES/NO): NO